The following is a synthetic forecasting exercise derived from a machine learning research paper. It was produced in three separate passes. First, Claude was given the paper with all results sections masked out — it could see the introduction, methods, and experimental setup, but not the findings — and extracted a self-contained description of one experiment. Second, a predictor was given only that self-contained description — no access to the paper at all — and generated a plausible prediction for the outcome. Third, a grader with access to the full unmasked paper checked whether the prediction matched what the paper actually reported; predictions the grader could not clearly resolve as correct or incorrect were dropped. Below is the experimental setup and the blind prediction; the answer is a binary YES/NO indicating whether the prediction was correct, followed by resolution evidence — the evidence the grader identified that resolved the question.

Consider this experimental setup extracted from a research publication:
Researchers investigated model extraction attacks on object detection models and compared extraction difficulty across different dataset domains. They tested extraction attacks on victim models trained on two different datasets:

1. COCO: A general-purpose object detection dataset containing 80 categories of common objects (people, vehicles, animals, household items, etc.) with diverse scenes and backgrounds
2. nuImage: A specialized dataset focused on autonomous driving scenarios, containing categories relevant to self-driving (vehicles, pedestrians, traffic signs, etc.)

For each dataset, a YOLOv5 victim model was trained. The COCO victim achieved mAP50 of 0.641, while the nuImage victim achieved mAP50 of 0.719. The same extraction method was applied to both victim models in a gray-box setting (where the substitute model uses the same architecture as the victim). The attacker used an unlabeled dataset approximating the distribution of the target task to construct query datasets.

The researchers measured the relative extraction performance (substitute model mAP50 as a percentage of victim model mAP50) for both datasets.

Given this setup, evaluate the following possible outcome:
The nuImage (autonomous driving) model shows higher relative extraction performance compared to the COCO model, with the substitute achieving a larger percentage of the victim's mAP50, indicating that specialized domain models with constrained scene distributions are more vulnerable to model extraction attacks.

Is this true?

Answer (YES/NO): YES